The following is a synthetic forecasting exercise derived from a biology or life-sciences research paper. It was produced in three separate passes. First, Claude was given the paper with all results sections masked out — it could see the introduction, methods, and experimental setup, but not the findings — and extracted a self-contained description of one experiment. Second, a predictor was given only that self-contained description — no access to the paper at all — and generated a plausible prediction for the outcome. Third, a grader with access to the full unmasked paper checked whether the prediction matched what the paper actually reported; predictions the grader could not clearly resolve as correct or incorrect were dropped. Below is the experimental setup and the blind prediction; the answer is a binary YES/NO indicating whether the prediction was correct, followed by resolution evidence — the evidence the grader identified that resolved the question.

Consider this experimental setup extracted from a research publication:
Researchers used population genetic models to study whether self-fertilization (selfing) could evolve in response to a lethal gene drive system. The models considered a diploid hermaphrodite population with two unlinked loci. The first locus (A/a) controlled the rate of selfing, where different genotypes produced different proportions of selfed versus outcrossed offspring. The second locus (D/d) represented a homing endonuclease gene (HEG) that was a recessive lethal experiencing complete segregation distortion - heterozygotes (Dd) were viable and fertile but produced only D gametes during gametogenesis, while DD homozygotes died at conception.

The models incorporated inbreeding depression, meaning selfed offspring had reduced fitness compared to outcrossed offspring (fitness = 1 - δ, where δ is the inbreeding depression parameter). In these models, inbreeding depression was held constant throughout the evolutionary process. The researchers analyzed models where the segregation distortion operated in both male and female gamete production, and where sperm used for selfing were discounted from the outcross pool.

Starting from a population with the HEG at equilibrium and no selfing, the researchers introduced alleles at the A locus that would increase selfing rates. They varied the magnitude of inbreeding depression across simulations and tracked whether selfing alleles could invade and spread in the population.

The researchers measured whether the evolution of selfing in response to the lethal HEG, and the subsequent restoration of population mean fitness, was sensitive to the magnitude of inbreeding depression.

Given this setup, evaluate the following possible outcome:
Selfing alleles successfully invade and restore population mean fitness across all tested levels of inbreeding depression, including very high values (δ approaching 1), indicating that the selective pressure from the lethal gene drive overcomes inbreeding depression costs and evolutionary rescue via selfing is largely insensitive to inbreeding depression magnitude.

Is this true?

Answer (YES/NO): NO